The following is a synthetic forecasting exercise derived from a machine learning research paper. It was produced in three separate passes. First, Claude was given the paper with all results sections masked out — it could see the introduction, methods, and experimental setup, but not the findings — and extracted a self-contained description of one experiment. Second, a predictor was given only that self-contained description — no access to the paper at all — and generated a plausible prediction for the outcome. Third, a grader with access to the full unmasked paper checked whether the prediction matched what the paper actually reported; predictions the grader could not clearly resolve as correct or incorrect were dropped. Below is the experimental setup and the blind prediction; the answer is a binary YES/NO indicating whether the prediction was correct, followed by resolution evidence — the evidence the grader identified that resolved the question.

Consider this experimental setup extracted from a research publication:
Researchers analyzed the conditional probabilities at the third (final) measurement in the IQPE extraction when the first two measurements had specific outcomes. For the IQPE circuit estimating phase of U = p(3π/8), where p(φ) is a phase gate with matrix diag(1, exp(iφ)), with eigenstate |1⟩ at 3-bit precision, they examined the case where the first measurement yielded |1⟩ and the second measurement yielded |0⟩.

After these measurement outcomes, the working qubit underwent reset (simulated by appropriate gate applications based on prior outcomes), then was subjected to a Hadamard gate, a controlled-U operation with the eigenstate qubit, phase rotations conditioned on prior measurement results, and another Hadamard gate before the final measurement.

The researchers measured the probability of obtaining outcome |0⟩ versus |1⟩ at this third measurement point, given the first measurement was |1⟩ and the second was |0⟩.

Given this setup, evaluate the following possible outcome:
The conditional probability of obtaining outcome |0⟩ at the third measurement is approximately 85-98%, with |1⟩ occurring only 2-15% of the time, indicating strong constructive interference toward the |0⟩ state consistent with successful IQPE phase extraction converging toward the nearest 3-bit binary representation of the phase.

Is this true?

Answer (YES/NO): YES